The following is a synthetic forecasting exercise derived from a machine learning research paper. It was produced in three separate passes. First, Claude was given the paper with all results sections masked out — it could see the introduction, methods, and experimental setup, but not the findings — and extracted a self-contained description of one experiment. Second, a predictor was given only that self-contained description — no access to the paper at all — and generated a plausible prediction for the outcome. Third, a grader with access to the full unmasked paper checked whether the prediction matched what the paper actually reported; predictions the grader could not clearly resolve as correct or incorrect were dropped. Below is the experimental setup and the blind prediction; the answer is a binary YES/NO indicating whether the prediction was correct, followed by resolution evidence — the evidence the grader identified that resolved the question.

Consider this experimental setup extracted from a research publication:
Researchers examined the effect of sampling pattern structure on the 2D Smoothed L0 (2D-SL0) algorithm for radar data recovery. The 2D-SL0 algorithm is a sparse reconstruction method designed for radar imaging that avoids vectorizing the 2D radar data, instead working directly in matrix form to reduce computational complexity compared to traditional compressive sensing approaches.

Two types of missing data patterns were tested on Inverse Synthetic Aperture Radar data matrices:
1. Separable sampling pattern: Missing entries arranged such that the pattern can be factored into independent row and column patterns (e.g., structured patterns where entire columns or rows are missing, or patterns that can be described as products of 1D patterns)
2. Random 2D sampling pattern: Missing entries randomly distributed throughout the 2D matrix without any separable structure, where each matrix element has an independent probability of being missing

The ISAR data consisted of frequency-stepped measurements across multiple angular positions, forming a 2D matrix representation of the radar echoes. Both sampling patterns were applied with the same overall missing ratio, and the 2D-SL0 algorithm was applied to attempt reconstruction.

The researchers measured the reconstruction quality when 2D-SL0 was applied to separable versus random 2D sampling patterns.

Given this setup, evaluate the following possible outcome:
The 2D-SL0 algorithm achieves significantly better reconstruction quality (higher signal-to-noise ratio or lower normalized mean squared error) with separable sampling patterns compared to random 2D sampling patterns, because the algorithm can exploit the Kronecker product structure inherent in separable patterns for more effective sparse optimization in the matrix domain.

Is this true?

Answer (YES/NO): NO